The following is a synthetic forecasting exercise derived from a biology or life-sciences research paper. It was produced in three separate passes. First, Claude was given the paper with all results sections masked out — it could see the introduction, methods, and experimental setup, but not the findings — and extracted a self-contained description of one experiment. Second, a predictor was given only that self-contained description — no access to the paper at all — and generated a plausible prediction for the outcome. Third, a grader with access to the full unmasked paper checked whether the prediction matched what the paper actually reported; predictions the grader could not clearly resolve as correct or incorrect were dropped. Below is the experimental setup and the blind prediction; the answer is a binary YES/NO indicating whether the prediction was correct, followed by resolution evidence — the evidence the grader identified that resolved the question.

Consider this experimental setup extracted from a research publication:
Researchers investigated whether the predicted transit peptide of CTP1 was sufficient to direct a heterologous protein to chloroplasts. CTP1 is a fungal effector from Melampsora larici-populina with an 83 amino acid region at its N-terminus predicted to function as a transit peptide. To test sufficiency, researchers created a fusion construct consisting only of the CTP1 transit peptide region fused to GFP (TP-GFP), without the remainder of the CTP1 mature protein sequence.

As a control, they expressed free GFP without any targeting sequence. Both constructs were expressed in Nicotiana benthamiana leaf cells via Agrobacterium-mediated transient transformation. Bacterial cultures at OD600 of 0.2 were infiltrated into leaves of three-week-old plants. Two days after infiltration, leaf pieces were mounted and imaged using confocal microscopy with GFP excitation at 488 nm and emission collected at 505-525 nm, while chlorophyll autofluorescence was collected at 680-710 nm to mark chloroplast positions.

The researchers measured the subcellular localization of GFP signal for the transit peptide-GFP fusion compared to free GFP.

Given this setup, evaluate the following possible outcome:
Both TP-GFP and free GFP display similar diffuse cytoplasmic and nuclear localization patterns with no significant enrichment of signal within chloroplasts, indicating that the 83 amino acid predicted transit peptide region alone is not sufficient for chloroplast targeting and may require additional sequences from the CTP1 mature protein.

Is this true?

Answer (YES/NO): NO